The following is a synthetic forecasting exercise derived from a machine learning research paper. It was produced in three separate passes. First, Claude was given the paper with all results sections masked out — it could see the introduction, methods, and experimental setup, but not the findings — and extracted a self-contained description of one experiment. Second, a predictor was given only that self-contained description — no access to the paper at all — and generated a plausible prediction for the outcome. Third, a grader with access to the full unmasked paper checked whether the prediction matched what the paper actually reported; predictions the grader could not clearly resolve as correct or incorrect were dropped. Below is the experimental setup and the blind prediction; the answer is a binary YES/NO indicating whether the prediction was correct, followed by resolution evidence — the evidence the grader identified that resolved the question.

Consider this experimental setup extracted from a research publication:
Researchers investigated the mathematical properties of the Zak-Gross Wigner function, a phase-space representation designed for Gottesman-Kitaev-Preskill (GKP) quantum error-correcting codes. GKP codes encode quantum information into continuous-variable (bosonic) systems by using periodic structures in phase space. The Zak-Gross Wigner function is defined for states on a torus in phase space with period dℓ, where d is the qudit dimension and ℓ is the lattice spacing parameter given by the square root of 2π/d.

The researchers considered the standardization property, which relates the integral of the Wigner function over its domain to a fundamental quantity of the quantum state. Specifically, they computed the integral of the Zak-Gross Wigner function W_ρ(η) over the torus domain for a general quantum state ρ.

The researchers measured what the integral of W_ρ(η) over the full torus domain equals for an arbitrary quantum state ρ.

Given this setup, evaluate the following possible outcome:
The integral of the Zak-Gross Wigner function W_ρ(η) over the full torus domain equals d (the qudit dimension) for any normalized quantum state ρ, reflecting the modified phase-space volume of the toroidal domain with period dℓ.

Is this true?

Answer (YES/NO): NO